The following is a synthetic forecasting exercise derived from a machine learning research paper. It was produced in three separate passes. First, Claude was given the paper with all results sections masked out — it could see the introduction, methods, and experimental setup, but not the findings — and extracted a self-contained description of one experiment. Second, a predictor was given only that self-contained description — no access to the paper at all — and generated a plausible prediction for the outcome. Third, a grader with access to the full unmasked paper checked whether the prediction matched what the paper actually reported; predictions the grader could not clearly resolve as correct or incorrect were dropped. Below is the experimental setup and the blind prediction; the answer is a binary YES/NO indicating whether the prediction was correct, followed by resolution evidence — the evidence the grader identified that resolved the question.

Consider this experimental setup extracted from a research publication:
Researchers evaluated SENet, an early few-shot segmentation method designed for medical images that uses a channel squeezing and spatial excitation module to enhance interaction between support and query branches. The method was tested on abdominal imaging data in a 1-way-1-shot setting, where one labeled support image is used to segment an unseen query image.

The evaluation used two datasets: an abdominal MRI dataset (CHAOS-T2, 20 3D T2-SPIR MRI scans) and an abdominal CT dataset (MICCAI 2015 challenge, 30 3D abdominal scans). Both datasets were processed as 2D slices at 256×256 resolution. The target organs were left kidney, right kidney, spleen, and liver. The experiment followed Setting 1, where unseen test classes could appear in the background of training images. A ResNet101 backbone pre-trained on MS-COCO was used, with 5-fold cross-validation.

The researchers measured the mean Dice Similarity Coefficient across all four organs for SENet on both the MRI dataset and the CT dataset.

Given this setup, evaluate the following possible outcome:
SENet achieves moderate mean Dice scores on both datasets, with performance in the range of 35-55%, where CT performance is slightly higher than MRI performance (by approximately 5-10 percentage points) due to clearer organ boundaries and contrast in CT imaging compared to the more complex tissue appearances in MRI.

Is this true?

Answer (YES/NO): NO